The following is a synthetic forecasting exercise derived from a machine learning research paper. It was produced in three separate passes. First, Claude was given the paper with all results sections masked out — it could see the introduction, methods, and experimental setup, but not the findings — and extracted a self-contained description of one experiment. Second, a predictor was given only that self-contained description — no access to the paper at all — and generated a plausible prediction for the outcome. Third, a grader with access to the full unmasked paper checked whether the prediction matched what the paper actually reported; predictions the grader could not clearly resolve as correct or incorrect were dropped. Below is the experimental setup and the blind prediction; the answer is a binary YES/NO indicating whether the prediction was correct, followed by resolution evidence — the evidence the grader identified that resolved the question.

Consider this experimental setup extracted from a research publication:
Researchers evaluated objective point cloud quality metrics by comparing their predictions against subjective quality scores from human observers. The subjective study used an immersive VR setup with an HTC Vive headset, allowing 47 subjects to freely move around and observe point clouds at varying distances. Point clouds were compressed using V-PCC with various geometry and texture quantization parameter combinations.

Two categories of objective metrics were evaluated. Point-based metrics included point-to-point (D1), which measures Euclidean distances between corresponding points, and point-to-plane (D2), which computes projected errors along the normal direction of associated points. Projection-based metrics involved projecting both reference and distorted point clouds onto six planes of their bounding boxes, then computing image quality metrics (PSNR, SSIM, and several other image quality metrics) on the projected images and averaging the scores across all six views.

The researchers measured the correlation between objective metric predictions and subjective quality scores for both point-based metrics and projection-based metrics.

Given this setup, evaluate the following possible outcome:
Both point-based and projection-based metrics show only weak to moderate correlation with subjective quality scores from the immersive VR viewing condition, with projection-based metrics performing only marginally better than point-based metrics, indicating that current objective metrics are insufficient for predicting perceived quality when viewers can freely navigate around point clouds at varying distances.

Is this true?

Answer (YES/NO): NO